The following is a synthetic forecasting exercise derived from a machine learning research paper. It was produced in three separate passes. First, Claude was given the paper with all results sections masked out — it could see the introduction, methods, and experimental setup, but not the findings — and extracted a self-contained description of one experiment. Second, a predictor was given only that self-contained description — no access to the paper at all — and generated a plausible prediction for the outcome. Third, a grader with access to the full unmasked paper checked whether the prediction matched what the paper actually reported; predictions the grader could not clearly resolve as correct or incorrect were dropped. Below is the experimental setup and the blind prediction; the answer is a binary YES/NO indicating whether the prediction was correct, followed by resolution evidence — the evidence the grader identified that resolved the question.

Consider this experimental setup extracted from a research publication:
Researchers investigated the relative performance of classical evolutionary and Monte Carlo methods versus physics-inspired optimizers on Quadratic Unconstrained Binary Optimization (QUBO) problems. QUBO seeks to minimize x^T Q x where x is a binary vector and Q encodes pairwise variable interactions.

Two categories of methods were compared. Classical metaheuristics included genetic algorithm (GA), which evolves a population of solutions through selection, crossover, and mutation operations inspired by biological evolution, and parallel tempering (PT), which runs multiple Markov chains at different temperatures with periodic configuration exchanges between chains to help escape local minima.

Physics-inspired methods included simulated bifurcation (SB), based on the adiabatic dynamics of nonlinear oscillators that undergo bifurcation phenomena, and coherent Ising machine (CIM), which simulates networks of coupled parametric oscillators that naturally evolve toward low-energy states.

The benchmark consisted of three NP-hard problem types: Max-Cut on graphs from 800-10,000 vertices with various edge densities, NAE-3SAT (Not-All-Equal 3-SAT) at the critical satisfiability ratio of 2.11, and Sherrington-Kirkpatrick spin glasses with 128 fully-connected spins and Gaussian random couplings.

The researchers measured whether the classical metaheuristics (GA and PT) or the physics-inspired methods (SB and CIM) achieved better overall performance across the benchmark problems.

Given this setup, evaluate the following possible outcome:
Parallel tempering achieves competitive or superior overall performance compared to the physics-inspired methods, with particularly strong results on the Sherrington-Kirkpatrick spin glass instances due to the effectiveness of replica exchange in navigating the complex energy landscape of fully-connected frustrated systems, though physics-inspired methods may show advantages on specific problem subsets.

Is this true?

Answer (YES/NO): NO